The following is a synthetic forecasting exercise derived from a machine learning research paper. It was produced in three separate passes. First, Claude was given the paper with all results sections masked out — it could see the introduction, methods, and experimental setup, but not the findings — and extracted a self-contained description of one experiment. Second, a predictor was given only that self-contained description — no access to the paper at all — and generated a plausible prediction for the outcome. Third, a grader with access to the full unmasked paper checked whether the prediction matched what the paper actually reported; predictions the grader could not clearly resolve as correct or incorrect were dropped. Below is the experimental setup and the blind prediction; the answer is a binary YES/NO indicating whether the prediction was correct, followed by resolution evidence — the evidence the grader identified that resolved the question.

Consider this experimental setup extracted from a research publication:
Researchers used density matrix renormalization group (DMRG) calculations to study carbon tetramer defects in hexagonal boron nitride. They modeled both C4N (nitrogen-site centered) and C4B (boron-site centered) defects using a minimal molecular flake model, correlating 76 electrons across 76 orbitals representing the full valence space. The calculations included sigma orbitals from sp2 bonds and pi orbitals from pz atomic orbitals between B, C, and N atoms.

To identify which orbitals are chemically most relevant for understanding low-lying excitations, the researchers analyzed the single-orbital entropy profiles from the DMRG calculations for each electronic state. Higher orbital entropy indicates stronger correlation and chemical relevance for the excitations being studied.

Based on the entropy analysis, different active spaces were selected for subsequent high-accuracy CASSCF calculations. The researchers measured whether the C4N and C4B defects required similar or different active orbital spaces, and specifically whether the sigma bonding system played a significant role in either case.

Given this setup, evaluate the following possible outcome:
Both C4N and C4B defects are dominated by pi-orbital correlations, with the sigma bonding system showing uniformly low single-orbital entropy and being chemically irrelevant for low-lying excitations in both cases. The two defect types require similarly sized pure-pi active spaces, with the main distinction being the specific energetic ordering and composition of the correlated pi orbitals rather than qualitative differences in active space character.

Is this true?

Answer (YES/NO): NO